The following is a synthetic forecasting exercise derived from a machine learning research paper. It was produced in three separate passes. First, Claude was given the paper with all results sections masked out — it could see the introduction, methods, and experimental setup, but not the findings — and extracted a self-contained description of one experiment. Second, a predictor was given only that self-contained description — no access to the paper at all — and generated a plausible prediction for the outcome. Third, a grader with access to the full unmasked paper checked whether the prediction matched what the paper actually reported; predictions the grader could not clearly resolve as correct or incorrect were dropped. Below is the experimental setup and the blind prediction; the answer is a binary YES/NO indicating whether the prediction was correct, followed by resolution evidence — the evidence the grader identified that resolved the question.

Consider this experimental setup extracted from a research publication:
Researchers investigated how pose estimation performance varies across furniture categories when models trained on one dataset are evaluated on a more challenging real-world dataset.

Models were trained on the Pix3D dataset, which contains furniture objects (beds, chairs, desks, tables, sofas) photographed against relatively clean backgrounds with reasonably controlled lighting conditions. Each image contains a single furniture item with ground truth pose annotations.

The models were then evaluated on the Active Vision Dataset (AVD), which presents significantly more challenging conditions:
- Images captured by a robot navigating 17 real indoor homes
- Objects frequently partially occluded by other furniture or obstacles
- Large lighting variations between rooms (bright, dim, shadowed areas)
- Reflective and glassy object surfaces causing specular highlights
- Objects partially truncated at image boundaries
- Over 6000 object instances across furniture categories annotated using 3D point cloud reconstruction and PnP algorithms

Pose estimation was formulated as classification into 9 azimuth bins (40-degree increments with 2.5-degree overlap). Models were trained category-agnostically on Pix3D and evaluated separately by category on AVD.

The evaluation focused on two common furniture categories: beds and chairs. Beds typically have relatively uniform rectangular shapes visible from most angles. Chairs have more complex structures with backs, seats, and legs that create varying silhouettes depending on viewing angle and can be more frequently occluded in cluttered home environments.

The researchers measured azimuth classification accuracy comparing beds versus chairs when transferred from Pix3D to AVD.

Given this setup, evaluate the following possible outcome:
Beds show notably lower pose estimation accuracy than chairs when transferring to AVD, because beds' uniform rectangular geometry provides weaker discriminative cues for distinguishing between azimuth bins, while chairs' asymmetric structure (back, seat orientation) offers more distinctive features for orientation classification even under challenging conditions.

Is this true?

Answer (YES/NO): YES